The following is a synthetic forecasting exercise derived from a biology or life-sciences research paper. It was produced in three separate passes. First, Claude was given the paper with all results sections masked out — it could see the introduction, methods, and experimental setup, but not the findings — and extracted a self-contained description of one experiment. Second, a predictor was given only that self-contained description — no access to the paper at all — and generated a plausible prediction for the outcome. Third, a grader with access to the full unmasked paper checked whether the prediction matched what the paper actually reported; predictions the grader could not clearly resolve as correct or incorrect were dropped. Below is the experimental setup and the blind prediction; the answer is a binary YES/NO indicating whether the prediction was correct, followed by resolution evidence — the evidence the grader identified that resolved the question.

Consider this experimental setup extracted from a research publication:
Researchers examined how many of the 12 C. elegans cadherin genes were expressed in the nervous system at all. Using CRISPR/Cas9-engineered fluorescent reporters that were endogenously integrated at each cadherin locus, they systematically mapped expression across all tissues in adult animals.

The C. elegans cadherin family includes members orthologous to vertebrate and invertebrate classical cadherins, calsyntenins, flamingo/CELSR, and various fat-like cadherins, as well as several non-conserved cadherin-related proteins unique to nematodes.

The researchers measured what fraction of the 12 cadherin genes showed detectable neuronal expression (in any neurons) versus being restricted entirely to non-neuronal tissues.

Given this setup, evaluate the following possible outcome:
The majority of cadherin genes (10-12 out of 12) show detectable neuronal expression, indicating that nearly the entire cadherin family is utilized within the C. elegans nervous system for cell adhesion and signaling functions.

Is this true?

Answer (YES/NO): YES